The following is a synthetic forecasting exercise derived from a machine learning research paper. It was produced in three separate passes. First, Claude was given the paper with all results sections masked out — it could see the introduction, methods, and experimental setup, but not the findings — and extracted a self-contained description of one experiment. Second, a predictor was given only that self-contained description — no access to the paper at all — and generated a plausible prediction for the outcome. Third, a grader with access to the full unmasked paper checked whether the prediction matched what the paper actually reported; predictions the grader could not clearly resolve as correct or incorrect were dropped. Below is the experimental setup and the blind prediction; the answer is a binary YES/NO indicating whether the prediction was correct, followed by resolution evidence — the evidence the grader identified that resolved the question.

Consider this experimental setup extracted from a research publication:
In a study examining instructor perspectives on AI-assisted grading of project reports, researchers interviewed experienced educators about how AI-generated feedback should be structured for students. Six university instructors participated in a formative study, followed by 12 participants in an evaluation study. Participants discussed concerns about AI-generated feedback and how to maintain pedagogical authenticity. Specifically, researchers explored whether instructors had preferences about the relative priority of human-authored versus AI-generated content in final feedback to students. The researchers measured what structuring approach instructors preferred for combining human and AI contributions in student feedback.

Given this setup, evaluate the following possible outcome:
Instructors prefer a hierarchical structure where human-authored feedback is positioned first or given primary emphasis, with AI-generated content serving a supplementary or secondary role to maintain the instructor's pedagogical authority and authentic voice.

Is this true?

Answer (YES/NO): YES